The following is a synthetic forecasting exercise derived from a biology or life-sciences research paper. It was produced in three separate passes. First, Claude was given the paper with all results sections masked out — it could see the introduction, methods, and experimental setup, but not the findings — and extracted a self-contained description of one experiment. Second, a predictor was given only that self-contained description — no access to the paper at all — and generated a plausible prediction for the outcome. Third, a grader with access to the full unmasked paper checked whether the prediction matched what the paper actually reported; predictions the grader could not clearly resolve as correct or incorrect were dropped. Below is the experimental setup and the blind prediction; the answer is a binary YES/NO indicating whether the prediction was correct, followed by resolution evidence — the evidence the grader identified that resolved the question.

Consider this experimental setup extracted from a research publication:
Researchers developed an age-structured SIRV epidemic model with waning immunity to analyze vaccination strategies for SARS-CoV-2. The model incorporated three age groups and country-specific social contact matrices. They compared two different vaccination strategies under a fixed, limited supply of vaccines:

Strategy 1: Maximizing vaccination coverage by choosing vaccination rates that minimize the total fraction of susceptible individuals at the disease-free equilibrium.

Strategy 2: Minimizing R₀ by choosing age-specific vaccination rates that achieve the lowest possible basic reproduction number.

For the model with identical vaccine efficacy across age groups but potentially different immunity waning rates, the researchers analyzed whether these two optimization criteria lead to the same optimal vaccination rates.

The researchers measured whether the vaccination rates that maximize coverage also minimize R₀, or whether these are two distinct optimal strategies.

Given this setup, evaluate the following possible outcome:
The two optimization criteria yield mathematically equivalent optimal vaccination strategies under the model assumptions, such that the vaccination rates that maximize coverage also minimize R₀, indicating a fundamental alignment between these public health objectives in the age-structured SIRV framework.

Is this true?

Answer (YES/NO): NO